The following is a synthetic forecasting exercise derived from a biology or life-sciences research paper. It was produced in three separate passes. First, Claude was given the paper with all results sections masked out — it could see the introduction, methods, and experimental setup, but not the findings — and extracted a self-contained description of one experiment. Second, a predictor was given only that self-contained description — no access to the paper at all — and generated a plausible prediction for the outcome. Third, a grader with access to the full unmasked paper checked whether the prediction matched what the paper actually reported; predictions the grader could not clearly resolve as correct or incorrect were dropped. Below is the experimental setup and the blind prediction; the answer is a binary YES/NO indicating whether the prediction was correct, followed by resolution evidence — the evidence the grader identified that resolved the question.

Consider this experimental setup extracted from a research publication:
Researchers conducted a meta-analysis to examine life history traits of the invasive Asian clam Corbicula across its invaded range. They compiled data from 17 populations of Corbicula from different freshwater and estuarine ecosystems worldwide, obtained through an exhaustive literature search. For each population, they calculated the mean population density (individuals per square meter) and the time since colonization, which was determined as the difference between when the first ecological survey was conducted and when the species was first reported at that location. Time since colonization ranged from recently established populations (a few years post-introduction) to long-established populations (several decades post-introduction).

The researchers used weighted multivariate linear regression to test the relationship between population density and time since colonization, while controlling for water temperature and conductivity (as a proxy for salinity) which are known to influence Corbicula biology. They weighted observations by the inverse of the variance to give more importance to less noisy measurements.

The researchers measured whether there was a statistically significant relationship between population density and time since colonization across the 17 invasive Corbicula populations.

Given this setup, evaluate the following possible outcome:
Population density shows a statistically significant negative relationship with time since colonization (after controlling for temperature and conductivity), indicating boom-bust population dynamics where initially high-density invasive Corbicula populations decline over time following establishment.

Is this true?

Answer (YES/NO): NO